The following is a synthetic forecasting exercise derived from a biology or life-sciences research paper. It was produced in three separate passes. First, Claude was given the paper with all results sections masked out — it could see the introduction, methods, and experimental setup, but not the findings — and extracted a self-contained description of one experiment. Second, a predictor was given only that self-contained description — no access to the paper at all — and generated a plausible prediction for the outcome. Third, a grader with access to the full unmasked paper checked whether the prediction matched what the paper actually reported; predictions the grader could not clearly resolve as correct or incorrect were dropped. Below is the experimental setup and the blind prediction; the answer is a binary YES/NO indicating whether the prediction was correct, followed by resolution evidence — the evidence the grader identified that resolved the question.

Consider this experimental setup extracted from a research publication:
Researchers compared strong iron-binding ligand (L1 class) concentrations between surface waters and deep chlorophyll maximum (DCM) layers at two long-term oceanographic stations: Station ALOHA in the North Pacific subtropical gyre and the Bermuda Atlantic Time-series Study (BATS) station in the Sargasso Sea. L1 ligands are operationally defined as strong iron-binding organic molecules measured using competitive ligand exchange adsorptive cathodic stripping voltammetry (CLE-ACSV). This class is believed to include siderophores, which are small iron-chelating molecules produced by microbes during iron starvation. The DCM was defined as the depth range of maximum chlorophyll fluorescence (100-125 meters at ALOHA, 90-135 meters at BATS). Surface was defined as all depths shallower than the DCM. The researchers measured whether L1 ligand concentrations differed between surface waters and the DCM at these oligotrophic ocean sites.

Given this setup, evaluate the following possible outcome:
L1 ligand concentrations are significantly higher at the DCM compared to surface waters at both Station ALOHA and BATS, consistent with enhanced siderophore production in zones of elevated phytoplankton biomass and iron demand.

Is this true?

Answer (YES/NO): NO